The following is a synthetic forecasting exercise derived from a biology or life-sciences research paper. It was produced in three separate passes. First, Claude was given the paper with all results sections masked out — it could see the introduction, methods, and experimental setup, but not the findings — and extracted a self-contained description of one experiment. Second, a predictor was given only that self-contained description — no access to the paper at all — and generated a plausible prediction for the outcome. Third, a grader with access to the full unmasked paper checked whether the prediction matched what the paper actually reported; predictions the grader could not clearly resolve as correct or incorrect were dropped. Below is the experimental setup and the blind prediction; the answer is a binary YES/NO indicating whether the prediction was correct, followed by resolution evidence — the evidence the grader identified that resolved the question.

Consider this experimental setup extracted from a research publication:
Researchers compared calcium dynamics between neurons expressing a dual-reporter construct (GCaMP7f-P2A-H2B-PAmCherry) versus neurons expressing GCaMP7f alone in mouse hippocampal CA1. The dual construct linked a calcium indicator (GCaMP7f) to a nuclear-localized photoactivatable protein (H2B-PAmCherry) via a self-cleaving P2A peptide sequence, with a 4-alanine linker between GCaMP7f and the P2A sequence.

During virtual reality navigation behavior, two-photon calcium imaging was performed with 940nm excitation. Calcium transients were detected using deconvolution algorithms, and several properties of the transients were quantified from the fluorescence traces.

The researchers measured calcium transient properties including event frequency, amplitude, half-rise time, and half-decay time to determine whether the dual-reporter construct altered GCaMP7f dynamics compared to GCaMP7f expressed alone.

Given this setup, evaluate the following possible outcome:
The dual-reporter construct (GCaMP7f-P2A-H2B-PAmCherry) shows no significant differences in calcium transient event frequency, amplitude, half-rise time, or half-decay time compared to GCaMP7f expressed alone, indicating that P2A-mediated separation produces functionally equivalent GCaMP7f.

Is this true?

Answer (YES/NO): YES